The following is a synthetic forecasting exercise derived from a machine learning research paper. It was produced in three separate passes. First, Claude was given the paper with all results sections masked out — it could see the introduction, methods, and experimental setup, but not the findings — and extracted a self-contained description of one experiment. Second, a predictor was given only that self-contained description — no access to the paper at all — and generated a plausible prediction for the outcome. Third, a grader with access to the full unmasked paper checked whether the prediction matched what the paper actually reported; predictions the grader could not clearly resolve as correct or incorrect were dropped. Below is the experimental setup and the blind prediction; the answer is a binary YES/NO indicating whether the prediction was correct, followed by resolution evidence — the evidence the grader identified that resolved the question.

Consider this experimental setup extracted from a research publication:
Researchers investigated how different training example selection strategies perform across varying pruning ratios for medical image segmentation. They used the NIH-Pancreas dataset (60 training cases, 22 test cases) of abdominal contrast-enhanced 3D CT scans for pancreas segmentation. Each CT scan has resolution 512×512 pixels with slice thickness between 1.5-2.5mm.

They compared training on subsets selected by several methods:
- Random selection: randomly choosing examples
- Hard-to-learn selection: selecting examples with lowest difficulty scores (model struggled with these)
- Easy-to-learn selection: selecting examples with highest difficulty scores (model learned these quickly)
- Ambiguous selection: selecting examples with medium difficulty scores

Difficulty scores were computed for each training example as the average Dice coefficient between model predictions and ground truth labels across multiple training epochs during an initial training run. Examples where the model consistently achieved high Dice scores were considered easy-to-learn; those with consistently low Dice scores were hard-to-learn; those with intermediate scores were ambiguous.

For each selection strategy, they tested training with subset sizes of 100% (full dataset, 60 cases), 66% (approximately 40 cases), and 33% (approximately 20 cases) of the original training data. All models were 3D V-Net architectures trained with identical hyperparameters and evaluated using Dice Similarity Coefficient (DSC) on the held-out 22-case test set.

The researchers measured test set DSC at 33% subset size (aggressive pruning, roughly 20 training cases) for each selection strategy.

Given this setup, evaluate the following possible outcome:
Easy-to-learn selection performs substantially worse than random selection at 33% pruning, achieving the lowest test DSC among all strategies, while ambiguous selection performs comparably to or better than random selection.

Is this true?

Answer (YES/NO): NO